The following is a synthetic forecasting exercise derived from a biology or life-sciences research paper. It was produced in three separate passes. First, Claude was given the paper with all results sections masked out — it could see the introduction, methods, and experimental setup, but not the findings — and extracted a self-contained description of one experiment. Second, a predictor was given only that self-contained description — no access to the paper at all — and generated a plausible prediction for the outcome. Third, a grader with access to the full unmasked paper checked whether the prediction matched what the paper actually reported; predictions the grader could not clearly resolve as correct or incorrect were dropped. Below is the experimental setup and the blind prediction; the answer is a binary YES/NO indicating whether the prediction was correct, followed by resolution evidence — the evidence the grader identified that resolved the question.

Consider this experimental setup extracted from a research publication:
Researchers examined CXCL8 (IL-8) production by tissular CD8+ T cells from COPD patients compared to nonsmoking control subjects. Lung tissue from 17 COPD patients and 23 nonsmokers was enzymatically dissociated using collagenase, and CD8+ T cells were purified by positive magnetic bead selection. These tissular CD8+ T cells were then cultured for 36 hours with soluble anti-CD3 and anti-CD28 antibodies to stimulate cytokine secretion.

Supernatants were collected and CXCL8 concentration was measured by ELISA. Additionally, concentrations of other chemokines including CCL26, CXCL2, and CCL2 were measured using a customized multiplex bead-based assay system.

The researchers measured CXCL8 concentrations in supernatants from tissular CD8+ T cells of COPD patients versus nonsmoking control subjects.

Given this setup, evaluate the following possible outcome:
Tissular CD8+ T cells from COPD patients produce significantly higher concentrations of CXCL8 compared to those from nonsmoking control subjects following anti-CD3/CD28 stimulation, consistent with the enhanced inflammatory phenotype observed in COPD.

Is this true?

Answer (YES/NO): YES